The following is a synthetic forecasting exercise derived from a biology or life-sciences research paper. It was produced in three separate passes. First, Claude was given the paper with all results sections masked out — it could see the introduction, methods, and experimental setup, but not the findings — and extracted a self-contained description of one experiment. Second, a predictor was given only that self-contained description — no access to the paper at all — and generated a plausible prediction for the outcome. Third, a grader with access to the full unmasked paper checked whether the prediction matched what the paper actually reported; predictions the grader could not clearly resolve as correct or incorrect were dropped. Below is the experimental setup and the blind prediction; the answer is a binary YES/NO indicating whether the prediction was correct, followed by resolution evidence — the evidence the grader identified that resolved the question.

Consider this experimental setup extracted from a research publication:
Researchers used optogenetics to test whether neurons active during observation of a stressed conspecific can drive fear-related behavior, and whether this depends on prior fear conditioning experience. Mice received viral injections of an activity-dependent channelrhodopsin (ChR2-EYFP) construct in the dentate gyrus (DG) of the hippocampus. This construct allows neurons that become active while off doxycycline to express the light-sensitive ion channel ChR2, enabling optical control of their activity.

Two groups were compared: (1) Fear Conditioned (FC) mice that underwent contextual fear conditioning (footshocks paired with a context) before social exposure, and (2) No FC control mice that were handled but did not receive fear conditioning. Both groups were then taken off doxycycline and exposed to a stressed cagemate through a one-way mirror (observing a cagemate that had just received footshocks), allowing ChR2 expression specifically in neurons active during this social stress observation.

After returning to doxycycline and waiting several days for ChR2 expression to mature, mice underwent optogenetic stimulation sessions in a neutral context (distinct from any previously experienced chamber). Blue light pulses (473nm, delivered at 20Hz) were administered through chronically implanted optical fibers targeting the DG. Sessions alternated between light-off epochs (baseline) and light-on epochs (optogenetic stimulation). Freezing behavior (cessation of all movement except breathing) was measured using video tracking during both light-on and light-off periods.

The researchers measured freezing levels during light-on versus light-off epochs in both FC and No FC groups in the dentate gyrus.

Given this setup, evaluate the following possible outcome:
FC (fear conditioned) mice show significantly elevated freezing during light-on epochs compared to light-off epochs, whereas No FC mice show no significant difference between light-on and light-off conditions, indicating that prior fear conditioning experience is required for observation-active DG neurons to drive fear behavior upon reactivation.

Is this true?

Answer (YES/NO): YES